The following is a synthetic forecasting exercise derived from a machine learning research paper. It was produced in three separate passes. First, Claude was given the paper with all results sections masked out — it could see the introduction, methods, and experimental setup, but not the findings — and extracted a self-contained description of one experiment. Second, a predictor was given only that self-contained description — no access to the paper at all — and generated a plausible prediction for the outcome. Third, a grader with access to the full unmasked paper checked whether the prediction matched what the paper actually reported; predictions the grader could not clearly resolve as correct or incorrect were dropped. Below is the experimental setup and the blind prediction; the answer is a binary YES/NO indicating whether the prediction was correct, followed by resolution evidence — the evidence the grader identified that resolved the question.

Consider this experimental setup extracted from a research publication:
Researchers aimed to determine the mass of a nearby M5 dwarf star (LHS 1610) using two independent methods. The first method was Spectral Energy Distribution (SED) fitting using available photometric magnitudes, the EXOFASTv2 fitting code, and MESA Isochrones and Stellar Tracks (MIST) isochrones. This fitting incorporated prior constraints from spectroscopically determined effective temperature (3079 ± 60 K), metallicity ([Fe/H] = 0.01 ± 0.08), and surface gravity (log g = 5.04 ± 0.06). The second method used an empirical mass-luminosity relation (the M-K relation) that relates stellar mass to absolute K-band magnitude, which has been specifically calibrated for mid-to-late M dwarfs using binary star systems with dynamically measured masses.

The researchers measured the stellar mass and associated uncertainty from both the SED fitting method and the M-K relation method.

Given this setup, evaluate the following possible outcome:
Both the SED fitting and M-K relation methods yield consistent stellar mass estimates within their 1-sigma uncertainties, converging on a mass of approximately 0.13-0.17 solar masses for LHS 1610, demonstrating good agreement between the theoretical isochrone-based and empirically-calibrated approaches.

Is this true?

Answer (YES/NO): YES